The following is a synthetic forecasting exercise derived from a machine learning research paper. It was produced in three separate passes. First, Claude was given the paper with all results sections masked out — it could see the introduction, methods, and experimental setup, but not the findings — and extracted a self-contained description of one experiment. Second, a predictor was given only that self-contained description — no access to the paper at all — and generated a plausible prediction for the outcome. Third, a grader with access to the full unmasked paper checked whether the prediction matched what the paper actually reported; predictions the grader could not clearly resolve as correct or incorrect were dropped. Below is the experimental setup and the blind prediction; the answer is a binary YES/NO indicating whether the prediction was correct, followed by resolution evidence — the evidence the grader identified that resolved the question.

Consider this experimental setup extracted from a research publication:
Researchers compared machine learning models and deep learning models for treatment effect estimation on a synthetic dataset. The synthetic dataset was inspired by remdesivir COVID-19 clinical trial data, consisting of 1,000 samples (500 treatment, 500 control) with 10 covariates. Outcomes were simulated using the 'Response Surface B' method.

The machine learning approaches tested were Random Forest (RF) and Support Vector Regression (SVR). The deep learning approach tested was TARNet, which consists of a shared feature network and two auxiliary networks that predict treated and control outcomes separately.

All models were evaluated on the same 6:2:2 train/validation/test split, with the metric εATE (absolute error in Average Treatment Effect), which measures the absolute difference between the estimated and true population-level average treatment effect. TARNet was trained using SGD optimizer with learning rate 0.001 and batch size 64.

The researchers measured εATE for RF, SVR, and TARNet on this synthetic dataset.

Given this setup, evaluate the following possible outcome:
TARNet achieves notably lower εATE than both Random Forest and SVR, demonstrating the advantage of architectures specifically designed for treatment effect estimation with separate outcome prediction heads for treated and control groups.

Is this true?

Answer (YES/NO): YES